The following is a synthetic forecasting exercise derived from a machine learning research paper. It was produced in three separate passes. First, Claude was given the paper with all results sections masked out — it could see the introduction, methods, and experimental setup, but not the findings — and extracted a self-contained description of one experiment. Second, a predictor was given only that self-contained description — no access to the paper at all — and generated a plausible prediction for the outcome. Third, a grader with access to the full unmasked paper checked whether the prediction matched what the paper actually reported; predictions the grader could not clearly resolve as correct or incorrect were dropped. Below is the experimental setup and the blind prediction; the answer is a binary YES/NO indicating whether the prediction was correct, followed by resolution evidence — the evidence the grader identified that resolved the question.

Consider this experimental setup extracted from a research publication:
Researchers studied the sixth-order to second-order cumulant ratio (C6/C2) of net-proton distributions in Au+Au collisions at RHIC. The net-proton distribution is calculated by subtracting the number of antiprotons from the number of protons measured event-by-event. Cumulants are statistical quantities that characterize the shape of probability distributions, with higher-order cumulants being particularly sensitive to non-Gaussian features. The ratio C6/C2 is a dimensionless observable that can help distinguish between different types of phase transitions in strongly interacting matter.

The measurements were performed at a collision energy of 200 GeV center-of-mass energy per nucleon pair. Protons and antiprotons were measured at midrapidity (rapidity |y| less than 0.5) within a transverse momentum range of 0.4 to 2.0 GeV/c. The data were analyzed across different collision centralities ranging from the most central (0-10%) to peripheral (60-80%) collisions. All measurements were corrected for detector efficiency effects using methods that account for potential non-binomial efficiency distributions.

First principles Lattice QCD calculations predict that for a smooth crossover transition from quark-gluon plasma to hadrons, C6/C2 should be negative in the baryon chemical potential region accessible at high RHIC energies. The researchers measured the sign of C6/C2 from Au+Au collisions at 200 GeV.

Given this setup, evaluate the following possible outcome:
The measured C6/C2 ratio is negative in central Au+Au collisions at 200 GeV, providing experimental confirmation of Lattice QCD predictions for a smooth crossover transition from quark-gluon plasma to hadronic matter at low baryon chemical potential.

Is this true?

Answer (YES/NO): YES